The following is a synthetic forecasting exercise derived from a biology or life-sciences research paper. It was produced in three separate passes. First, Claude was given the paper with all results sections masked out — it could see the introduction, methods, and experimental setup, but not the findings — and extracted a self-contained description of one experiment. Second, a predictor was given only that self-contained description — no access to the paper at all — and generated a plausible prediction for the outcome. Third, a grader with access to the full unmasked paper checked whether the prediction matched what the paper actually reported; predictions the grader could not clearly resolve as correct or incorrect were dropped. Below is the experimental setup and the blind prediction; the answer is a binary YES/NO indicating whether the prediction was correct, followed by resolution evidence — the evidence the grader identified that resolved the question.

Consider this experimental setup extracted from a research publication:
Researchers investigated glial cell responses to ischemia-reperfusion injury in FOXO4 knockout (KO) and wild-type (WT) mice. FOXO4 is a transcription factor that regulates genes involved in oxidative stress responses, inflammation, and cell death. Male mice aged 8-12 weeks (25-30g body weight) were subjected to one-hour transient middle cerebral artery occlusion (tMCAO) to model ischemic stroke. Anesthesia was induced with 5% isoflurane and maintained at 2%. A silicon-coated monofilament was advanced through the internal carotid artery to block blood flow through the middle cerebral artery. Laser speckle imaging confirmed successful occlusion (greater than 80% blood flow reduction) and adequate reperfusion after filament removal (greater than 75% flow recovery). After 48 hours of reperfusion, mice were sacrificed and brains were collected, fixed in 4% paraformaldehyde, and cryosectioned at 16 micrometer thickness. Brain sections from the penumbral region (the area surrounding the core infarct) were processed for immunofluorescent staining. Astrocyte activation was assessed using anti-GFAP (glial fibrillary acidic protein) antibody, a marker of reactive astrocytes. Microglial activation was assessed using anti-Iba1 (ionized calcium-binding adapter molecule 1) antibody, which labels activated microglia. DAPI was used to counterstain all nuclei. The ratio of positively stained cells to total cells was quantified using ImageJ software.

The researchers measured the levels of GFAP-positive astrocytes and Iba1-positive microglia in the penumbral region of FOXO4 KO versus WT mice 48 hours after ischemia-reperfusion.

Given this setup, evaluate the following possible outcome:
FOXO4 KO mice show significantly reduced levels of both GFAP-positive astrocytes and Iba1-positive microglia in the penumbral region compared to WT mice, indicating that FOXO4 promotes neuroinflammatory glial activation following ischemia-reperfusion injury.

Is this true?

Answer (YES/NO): YES